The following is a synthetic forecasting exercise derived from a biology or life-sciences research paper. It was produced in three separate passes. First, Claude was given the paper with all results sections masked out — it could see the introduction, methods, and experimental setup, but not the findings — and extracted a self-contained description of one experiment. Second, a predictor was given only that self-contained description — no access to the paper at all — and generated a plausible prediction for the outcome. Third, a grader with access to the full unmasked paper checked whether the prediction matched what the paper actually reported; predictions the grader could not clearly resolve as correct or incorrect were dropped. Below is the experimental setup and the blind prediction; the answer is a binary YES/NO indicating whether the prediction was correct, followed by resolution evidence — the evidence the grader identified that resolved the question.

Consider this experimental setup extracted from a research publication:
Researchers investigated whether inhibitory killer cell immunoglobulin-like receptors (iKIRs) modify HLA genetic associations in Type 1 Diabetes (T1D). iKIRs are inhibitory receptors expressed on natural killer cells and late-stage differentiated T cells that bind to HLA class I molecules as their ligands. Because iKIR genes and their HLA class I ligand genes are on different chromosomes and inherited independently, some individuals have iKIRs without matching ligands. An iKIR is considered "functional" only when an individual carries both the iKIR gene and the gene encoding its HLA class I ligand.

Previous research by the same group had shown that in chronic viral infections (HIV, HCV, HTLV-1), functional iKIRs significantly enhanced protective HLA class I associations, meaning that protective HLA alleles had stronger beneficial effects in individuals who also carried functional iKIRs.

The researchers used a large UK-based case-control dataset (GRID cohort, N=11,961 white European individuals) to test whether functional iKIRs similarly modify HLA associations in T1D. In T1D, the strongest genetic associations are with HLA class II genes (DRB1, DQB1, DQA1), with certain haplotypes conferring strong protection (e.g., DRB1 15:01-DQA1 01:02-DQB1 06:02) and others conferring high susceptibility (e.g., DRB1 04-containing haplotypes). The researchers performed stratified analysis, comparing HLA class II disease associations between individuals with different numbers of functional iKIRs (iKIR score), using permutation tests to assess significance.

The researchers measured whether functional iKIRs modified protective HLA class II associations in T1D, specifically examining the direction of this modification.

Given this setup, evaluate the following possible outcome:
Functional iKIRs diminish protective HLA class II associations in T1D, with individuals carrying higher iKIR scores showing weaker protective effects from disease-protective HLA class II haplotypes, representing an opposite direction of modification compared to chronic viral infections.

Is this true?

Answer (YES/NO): YES